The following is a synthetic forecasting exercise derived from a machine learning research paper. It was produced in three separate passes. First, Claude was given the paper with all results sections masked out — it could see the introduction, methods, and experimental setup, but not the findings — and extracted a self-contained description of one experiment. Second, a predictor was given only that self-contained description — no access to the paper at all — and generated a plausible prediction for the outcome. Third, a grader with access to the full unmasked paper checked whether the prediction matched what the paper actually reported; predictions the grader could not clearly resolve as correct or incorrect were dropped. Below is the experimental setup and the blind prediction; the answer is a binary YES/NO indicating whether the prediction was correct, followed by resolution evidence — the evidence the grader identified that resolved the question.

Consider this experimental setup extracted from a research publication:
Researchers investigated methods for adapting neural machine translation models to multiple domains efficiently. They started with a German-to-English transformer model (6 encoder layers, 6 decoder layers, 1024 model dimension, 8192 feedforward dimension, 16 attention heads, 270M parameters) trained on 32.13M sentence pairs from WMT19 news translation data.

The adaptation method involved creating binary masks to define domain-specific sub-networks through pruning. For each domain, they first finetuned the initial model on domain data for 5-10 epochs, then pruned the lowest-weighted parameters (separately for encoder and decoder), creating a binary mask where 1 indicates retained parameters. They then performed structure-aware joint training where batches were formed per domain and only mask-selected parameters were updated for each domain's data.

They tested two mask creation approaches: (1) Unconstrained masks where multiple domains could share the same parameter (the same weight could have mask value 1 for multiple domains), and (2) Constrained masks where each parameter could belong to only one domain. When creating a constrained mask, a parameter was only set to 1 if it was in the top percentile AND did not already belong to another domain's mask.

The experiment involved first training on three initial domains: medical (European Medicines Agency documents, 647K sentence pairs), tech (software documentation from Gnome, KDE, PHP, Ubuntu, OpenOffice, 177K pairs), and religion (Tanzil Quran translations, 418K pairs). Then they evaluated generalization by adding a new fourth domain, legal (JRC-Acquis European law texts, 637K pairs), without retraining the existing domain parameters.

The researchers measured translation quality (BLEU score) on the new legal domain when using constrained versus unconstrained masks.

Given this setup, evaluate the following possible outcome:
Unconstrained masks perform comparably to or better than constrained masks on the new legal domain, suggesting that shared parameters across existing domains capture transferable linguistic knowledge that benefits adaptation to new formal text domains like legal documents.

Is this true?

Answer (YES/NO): NO